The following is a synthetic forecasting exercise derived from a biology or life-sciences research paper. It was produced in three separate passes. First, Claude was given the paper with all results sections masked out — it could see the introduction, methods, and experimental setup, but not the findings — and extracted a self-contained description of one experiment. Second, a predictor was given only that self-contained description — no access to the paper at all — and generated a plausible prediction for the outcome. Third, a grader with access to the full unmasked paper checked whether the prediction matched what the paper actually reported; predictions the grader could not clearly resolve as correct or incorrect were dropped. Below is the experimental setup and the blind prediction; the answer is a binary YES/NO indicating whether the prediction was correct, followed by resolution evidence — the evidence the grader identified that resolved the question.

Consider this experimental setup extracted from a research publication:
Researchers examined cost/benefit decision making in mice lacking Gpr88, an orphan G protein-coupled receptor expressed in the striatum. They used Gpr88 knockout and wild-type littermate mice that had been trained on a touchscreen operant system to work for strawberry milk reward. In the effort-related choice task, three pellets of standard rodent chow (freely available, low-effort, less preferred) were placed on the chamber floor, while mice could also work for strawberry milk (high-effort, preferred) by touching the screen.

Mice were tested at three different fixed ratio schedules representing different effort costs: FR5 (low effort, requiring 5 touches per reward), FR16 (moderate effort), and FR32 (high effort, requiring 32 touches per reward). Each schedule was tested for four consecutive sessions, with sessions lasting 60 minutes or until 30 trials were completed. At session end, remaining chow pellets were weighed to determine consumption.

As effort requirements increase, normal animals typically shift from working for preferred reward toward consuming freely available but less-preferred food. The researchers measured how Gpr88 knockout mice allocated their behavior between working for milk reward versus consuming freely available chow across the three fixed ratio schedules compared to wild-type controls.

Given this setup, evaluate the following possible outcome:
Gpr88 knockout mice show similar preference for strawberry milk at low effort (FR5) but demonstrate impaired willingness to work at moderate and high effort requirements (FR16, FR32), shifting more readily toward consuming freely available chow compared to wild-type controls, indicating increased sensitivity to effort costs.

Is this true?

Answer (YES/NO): NO